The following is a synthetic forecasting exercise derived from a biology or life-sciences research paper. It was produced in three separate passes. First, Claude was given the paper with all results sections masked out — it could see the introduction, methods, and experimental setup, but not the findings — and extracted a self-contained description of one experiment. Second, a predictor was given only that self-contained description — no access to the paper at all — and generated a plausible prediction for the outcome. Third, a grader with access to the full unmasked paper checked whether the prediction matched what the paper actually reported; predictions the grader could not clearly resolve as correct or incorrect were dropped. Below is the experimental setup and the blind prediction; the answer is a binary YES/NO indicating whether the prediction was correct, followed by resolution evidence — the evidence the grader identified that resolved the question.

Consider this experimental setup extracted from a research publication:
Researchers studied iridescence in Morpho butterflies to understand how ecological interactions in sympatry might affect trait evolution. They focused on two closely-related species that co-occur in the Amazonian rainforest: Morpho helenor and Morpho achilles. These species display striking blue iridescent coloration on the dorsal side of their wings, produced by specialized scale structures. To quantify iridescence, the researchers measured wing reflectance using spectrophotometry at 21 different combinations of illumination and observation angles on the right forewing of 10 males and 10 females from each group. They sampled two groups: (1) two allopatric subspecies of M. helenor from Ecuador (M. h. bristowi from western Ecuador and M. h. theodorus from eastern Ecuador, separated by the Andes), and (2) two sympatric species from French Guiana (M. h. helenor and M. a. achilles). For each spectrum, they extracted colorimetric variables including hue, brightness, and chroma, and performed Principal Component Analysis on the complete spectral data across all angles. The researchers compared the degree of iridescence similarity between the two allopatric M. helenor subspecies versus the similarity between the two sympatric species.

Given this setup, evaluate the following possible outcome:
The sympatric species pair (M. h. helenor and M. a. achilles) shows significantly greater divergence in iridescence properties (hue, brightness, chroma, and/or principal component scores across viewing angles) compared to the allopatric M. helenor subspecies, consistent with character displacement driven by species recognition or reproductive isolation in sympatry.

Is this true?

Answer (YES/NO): NO